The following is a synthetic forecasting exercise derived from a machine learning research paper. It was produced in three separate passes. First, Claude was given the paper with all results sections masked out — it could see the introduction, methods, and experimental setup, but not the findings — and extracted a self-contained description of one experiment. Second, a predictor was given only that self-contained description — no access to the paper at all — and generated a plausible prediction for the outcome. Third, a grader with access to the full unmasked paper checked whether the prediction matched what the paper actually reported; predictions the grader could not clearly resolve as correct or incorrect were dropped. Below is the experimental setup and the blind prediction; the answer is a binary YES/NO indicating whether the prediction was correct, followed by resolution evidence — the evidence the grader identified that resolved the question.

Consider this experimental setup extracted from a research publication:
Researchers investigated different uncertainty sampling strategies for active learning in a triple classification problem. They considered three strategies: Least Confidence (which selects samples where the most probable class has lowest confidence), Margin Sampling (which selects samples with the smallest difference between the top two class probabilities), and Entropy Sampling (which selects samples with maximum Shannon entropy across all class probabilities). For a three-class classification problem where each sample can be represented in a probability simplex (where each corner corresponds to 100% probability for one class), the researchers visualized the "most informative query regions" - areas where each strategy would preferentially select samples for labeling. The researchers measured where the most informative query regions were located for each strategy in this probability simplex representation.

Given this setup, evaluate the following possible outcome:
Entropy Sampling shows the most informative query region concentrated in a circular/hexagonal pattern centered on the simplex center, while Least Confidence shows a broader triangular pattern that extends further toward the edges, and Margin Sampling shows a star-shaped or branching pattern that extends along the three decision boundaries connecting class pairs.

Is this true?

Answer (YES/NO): NO